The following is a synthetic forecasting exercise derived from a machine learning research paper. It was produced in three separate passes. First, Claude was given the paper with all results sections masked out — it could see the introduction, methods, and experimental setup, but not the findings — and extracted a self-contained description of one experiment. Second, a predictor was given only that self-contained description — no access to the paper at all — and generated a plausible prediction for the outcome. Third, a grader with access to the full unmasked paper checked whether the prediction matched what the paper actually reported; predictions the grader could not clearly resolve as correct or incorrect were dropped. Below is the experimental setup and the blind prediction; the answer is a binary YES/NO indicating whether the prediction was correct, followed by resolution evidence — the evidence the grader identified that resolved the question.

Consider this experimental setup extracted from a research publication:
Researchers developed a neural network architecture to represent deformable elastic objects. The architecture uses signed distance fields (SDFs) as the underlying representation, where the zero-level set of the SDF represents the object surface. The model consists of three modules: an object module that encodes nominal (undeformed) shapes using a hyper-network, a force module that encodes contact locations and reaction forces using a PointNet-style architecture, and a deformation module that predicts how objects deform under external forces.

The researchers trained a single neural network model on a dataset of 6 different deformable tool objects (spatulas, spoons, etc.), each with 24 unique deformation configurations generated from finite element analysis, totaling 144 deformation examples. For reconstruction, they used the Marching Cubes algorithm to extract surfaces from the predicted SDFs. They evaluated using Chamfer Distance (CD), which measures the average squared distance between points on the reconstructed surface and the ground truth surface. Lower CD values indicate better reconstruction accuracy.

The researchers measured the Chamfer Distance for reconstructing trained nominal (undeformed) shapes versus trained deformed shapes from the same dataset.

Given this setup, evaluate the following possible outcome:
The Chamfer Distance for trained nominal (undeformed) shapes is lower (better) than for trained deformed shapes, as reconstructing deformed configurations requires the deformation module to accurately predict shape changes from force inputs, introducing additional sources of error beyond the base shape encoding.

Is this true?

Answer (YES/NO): NO